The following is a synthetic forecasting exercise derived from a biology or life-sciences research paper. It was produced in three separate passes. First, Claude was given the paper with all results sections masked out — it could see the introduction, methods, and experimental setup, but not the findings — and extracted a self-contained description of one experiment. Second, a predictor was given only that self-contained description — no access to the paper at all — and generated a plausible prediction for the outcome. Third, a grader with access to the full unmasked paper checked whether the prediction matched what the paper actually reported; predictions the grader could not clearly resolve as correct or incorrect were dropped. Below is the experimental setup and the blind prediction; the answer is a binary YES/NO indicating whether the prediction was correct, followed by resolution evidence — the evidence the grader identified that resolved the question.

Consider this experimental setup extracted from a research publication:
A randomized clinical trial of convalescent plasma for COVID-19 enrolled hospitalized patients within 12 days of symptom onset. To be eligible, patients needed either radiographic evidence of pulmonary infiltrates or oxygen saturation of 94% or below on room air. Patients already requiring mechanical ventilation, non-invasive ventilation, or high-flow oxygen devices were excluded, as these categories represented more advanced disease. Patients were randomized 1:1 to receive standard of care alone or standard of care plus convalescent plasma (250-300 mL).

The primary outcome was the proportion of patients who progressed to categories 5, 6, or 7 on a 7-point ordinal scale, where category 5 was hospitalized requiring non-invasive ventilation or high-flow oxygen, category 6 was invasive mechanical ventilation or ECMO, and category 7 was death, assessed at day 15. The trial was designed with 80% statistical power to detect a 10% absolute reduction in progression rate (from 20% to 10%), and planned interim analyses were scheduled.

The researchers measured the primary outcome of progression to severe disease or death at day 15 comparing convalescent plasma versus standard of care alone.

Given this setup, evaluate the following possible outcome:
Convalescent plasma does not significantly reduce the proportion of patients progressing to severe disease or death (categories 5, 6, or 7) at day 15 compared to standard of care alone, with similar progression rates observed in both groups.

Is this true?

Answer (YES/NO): NO